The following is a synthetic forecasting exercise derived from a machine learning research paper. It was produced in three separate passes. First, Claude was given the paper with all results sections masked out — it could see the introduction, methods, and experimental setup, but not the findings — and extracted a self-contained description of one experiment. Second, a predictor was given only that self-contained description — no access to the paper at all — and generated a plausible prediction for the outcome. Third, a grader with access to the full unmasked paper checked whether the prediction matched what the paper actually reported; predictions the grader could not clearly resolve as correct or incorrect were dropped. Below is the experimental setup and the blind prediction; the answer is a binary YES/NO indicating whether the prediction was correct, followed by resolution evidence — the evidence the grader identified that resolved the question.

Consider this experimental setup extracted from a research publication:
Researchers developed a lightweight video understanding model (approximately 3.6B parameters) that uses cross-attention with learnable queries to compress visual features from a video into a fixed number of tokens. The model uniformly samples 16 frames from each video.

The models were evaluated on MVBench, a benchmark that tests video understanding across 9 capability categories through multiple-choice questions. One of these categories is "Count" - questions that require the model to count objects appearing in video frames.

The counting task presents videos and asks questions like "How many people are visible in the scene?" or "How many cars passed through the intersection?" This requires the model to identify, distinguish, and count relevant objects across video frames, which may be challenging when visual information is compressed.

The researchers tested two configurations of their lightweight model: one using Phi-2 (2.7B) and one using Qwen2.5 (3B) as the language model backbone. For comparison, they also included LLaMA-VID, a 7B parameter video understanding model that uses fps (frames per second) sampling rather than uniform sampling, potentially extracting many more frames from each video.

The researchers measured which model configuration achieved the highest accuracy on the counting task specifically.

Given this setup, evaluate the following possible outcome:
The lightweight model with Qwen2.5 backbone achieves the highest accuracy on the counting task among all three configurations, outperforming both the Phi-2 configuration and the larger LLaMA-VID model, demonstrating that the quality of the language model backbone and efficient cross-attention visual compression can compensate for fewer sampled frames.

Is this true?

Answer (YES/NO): NO